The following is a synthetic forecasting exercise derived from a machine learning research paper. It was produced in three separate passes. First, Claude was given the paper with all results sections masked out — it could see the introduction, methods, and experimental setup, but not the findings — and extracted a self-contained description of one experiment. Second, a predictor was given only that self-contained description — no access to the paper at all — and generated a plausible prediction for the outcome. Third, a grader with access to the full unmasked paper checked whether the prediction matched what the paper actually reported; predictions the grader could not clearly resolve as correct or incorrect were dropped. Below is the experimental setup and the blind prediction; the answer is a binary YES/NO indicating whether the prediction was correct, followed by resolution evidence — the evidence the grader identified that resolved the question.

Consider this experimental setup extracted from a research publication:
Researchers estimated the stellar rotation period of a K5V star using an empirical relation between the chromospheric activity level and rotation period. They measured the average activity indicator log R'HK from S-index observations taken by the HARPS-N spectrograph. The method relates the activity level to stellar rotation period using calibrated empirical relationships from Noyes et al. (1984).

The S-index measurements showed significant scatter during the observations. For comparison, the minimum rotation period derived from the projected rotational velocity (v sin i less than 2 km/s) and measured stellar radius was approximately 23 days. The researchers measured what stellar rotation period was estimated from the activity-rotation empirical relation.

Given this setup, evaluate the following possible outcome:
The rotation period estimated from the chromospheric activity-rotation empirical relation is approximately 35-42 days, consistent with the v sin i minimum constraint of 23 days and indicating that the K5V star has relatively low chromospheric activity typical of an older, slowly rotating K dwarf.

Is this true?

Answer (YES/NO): NO